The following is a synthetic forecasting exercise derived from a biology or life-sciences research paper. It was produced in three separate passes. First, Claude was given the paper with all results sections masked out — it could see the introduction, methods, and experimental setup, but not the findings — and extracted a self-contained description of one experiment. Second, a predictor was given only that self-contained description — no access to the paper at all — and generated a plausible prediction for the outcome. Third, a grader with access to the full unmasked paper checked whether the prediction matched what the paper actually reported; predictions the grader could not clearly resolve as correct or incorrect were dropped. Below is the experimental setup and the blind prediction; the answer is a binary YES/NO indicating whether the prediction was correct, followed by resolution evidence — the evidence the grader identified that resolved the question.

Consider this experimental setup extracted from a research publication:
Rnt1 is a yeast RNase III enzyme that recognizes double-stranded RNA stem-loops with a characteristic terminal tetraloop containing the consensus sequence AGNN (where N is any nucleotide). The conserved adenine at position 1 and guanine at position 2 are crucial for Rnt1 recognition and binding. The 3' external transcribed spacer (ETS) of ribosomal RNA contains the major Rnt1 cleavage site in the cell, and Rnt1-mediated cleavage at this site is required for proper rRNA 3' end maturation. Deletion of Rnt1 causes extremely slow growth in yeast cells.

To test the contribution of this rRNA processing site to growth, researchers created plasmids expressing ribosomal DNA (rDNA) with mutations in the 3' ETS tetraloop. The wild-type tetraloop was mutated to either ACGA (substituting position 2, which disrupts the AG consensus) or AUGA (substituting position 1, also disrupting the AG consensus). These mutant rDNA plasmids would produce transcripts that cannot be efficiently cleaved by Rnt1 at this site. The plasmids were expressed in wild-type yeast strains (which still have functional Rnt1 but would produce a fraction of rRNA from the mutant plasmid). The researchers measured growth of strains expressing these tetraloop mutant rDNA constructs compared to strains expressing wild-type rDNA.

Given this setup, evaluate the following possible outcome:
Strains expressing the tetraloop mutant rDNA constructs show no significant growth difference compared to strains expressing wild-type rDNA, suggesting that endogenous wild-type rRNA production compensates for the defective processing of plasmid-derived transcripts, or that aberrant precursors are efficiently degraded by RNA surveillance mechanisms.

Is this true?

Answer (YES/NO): YES